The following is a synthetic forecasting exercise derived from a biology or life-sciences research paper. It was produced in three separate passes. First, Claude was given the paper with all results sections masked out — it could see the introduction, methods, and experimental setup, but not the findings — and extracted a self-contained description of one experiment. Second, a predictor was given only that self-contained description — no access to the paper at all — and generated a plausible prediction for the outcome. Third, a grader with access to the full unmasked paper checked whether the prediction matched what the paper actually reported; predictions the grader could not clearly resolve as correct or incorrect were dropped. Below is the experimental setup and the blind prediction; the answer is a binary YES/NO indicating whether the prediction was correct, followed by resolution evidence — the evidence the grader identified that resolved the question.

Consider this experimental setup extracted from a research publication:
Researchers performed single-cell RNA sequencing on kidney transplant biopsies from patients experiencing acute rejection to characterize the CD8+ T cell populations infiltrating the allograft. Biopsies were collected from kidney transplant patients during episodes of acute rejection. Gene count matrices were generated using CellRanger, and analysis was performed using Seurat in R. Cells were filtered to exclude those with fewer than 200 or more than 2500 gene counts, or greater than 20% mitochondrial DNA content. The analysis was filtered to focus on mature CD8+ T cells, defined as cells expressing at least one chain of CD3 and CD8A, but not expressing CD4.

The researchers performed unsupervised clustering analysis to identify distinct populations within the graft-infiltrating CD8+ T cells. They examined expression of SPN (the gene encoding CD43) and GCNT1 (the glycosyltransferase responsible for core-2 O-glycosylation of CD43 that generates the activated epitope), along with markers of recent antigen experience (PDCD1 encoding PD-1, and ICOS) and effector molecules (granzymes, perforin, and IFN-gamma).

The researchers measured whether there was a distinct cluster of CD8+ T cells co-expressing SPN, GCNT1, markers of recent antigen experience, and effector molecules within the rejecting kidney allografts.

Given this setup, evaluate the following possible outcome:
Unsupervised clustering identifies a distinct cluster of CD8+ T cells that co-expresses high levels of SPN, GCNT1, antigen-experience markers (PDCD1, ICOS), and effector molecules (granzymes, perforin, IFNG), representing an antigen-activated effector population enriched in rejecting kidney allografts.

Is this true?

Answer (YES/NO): NO